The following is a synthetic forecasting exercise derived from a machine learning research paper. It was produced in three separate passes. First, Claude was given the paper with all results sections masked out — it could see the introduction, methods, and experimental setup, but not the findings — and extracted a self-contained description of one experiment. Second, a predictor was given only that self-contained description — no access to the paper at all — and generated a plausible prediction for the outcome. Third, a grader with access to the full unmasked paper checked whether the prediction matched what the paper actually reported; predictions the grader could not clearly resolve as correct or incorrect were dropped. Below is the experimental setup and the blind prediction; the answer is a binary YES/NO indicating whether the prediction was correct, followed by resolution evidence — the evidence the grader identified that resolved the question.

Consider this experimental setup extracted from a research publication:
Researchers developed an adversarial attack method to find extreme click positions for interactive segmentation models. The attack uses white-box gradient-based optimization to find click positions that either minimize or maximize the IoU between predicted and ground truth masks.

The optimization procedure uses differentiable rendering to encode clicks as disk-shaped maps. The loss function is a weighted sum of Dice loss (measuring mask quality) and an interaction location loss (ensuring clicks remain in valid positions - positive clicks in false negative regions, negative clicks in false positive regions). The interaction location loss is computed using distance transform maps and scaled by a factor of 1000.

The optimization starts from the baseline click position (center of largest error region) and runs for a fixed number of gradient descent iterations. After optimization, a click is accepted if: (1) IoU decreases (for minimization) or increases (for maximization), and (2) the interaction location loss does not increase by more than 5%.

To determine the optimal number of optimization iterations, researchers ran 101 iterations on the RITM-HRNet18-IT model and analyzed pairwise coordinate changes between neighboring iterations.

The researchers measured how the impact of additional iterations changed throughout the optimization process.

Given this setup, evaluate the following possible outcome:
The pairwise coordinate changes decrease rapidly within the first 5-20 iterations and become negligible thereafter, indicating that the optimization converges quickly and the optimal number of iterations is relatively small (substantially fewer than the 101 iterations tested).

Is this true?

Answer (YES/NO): YES